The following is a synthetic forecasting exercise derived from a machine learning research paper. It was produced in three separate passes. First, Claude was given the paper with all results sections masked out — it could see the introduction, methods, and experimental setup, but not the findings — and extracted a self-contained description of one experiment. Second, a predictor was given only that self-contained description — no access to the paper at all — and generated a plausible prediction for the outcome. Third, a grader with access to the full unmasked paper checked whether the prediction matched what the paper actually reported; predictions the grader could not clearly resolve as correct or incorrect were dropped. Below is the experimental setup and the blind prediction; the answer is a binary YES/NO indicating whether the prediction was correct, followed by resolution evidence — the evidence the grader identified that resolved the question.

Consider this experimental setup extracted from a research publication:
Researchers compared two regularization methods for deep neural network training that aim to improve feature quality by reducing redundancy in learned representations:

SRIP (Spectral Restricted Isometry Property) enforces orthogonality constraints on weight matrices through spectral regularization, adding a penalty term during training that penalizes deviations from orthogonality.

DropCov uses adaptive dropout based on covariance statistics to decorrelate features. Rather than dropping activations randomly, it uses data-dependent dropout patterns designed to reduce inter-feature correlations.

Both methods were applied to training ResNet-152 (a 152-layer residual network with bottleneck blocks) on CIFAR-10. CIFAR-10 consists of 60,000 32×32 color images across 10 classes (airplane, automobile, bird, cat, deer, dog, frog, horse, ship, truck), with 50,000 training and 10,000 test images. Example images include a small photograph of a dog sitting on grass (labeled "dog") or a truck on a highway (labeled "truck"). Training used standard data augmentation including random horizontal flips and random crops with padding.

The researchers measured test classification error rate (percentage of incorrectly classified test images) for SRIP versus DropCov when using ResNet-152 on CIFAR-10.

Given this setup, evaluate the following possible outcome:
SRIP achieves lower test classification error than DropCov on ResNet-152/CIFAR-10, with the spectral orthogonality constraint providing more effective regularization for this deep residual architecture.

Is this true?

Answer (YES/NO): YES